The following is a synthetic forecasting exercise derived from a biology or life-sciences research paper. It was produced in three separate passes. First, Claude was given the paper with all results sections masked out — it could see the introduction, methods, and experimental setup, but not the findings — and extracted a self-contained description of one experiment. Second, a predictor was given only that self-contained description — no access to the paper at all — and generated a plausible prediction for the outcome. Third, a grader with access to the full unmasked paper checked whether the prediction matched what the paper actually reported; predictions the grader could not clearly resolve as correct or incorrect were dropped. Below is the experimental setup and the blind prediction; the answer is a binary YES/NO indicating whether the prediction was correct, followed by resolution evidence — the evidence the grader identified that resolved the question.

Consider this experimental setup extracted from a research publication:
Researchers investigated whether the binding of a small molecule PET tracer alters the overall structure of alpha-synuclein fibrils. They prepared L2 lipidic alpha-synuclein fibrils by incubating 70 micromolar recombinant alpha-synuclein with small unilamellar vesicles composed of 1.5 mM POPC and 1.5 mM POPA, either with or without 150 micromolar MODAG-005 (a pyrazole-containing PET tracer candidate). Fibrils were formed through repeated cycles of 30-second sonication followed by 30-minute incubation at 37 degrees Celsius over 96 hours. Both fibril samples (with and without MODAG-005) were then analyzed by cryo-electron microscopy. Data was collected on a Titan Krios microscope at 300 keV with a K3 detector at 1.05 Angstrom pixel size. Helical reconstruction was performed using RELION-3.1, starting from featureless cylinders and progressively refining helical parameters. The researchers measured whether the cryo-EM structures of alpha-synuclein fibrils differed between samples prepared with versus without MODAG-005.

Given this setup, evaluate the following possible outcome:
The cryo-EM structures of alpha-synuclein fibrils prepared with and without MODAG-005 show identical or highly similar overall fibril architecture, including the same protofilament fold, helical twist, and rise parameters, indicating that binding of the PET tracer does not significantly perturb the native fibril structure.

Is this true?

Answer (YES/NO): YES